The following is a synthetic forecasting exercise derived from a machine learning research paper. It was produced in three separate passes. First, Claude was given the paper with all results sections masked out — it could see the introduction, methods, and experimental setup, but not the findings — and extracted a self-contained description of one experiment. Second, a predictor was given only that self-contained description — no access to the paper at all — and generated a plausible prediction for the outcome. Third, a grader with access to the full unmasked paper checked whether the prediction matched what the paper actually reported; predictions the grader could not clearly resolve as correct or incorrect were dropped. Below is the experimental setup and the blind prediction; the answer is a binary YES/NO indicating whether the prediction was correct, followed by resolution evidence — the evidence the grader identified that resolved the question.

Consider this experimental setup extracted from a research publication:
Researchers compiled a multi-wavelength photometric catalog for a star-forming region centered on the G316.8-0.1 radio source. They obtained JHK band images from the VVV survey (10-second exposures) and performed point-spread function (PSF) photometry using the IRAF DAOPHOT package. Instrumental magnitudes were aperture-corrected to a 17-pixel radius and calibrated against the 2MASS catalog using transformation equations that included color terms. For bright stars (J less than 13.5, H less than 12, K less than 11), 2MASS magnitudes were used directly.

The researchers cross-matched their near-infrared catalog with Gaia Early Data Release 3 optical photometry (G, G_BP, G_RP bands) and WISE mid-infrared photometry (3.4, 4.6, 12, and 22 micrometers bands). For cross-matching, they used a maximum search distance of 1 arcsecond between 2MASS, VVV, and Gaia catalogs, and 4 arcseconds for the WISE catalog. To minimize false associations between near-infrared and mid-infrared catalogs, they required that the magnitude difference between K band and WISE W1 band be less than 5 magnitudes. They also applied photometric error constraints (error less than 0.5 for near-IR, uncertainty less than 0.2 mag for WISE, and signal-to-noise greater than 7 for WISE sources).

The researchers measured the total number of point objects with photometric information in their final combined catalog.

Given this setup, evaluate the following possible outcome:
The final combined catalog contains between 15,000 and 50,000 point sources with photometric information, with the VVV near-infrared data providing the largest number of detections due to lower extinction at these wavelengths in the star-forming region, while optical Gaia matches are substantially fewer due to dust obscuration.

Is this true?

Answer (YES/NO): NO